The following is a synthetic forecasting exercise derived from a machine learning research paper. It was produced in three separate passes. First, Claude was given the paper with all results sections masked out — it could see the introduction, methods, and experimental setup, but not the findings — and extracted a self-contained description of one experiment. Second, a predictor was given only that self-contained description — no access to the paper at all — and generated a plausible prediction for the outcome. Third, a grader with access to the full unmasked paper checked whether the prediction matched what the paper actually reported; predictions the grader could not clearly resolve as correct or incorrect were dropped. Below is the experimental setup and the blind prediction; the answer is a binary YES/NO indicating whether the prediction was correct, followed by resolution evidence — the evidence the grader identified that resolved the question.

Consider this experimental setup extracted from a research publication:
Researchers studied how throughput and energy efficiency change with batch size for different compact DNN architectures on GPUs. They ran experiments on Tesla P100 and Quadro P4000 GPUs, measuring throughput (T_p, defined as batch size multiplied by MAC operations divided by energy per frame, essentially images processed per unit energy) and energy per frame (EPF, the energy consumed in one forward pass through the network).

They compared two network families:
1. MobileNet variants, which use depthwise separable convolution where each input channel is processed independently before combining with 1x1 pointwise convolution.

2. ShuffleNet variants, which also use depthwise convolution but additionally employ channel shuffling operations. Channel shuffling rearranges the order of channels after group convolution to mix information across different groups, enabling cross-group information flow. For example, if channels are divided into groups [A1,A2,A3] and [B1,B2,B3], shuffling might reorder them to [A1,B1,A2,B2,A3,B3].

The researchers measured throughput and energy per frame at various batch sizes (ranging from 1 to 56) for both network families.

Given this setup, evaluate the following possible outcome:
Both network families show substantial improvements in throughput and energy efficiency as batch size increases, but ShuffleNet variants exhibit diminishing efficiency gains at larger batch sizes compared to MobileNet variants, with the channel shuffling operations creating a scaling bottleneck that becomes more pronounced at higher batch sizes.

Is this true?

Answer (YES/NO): NO